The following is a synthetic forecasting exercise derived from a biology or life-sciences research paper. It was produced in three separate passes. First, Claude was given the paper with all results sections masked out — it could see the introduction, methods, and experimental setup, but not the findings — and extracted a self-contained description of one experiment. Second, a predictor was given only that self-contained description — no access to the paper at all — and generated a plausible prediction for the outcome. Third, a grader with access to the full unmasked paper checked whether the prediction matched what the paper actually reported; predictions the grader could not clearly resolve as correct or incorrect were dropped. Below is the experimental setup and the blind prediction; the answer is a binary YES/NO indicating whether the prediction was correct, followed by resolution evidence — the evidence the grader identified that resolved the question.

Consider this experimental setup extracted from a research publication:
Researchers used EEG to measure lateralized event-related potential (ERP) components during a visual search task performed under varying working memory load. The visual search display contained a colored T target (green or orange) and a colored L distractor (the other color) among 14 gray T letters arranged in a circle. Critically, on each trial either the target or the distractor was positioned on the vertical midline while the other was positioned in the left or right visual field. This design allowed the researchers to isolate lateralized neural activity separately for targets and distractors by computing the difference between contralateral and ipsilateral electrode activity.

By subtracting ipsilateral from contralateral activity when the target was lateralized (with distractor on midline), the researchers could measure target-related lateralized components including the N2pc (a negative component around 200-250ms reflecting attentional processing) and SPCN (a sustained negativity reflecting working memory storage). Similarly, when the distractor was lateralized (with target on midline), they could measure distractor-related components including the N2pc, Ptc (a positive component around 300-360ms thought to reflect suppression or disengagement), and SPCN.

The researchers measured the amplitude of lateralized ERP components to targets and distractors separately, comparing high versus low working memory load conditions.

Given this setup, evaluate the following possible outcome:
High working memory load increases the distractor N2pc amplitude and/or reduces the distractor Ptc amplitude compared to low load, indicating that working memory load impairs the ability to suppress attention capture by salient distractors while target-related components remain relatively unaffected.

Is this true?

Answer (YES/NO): YES